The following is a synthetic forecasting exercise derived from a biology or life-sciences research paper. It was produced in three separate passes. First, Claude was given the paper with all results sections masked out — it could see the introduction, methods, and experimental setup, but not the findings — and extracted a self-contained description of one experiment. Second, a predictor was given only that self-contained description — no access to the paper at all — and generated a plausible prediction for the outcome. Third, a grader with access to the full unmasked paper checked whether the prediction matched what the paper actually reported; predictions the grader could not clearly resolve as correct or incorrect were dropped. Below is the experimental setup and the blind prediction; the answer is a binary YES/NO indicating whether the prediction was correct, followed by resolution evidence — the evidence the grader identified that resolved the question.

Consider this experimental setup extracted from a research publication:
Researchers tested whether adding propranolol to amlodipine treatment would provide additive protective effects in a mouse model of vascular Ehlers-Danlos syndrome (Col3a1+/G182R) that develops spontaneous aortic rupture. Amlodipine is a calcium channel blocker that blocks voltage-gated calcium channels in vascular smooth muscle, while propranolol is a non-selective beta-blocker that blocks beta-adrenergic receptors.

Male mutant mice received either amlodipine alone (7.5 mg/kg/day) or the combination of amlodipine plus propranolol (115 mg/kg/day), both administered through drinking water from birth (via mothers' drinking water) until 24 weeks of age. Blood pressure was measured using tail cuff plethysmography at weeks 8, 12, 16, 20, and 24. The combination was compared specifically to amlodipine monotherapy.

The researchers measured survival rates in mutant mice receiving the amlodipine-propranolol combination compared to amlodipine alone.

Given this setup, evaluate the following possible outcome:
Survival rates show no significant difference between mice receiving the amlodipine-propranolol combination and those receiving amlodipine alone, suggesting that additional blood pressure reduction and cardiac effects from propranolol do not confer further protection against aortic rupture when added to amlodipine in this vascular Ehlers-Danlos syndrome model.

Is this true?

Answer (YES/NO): YES